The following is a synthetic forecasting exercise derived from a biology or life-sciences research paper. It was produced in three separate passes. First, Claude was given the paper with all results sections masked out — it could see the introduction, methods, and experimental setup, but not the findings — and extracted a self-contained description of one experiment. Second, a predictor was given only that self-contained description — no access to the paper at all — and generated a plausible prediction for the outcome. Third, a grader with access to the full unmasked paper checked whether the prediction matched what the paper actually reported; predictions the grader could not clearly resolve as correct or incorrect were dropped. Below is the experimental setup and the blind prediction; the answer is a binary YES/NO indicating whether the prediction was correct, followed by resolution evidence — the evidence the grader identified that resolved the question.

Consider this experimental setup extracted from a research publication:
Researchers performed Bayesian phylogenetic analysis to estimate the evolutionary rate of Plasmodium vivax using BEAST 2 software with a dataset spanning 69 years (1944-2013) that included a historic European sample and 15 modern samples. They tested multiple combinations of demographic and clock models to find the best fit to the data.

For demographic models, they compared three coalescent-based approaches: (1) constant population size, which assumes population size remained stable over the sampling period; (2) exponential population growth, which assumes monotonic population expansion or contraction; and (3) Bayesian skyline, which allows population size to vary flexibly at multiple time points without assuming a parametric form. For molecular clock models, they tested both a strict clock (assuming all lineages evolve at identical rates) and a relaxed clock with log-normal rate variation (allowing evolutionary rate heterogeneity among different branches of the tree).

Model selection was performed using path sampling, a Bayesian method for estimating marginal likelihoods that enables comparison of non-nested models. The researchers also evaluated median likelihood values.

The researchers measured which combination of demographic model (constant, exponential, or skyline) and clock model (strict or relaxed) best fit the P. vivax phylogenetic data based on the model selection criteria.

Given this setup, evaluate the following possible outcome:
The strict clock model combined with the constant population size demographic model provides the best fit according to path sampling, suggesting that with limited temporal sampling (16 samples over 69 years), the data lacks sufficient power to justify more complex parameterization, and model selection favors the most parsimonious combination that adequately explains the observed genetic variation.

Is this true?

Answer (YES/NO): NO